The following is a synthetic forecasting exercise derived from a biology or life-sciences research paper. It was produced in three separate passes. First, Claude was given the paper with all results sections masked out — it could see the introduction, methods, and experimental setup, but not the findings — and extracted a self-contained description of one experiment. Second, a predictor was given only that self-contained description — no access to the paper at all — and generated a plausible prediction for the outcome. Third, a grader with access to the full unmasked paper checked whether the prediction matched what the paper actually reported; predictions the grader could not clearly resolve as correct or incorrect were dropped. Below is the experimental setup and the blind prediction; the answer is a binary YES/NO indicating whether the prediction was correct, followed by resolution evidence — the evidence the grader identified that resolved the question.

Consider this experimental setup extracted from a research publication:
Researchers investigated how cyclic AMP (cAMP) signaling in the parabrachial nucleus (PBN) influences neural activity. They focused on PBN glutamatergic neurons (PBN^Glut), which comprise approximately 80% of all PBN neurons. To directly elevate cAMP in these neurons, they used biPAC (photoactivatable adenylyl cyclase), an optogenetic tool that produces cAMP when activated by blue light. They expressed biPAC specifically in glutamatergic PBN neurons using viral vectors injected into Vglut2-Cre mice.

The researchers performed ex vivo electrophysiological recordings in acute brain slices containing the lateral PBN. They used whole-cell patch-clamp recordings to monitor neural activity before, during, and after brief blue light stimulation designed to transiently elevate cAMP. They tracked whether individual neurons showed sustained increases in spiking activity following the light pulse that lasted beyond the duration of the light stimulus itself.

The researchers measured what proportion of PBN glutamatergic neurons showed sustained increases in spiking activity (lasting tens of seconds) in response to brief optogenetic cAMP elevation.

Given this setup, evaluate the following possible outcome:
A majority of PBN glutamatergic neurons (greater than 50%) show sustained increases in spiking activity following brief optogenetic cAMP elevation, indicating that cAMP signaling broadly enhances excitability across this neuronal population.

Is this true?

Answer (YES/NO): NO